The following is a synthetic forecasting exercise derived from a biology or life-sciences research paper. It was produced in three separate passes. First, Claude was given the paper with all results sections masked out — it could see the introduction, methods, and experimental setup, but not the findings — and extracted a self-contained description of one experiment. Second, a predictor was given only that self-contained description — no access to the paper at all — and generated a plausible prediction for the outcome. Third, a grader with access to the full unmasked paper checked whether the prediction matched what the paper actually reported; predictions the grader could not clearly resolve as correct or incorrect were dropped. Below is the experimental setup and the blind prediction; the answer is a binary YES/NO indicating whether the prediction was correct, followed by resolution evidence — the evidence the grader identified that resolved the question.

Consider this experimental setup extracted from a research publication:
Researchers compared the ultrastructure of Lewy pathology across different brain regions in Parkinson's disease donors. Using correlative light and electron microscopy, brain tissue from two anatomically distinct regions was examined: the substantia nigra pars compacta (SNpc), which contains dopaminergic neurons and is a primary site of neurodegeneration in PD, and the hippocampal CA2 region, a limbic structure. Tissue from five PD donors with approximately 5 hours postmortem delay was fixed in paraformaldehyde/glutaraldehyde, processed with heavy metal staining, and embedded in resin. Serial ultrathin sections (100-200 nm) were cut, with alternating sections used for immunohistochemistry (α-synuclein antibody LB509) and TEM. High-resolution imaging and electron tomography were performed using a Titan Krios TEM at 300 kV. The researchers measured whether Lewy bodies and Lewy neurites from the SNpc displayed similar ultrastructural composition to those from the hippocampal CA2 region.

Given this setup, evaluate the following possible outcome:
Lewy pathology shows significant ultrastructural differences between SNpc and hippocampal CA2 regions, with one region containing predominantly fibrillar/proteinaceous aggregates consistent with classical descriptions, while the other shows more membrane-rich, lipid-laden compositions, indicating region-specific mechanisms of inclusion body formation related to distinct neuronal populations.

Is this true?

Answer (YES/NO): NO